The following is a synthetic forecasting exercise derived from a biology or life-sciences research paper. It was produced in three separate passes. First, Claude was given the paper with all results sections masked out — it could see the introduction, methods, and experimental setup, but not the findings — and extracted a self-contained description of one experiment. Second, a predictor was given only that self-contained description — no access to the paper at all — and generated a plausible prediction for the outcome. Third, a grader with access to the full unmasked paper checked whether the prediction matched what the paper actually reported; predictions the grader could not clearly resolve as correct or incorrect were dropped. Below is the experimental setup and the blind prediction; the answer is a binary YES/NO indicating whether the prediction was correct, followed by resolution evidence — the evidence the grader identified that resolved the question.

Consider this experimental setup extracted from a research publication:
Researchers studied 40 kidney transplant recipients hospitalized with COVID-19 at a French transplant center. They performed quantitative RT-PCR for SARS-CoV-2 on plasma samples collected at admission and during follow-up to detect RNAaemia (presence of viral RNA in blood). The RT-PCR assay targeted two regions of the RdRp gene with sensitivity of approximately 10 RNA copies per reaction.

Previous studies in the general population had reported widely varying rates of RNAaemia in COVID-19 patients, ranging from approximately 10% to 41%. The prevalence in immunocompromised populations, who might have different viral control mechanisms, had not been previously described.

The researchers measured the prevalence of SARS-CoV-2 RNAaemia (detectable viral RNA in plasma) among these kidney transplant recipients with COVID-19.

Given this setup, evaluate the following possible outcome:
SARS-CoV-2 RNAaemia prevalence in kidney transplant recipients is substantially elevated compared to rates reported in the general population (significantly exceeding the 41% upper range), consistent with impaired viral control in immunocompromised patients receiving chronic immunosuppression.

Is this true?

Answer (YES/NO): NO